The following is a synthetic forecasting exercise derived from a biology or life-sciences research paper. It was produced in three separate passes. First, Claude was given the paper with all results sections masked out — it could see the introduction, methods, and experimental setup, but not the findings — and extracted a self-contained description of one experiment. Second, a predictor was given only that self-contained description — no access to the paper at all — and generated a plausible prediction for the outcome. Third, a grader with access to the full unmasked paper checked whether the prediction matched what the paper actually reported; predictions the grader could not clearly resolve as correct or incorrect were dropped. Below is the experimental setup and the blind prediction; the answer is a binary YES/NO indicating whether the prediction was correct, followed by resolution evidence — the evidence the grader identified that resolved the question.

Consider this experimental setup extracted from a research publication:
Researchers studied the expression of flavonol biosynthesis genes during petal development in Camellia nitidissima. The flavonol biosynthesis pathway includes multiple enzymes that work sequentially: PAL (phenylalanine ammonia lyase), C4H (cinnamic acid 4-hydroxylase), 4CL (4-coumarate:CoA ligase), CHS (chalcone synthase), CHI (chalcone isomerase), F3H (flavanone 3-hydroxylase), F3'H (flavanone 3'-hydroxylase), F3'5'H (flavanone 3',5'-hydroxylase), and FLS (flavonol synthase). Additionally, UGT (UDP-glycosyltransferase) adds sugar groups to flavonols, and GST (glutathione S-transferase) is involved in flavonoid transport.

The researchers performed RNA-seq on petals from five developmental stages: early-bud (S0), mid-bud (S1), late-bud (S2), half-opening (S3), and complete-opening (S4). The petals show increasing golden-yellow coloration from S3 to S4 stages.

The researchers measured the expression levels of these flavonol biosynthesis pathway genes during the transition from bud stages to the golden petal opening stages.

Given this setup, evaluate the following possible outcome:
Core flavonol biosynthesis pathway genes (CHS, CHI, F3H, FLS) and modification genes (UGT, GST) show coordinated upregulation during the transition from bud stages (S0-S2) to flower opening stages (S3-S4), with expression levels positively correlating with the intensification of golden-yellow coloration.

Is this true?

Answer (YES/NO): NO